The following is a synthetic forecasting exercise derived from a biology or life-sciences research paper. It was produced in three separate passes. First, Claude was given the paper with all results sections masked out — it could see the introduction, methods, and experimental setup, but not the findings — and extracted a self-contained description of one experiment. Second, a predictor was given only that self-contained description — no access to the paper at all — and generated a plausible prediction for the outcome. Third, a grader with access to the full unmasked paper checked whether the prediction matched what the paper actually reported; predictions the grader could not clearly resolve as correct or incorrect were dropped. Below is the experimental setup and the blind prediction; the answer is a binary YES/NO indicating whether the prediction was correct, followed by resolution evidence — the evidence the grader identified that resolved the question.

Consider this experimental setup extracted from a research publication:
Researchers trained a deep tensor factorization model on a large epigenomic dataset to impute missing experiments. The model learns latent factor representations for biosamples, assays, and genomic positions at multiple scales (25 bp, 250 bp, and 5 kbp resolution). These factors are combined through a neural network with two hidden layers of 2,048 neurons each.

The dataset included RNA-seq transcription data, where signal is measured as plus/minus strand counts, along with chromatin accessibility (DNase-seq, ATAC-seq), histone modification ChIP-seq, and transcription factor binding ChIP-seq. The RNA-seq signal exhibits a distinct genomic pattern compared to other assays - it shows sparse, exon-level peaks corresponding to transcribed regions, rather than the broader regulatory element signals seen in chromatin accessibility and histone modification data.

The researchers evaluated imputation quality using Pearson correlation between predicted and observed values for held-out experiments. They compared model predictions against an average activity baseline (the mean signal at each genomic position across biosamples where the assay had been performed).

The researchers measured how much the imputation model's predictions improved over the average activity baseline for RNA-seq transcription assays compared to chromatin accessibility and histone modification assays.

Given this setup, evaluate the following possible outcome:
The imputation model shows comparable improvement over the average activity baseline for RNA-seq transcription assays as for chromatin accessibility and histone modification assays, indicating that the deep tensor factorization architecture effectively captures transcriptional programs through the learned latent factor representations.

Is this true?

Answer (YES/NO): NO